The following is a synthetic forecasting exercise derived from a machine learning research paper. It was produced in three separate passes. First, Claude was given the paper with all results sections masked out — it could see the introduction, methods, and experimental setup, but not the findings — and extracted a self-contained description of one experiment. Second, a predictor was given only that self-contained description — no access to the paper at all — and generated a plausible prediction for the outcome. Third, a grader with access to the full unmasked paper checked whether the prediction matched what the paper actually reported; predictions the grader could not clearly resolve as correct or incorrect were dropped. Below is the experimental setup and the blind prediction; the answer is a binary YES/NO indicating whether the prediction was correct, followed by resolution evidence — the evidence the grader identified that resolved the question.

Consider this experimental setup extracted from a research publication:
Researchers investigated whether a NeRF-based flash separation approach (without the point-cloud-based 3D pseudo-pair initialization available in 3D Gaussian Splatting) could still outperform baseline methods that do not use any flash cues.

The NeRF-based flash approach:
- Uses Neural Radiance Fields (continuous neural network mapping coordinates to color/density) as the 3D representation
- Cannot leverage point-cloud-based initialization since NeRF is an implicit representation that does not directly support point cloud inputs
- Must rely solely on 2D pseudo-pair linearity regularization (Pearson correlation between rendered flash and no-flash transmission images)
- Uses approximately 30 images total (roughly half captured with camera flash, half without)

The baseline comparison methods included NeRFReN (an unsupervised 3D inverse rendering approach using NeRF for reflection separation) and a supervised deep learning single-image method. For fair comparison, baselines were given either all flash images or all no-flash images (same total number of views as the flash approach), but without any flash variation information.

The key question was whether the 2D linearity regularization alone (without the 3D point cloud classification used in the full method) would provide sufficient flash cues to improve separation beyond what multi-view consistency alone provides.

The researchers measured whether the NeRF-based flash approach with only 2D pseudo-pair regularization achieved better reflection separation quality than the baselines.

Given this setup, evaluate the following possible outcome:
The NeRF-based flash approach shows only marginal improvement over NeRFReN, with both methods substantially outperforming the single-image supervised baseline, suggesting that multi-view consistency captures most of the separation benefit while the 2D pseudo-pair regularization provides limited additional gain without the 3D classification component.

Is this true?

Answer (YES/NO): NO